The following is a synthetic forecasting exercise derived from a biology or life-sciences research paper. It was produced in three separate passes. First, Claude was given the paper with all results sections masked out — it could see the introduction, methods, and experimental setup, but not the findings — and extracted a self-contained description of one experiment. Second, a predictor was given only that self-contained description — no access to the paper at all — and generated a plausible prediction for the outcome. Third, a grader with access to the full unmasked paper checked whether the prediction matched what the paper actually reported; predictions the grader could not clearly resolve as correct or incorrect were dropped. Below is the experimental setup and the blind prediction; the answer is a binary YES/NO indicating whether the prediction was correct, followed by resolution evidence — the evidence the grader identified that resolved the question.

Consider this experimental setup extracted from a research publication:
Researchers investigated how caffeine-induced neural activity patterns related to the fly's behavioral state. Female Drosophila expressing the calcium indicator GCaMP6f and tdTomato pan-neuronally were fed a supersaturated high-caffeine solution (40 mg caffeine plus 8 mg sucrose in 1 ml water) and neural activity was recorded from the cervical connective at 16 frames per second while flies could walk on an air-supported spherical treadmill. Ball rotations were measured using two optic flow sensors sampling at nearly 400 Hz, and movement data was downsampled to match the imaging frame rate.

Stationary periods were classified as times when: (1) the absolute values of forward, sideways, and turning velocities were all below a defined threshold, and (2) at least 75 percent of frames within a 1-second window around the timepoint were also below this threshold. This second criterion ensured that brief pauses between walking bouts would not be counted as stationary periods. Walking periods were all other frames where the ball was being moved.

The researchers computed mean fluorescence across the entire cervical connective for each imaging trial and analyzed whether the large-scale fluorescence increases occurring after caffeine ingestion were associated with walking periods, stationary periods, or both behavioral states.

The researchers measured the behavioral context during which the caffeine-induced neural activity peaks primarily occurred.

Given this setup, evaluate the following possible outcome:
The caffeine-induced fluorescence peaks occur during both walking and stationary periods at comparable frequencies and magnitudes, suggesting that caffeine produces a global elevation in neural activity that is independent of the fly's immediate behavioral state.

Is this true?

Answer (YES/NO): NO